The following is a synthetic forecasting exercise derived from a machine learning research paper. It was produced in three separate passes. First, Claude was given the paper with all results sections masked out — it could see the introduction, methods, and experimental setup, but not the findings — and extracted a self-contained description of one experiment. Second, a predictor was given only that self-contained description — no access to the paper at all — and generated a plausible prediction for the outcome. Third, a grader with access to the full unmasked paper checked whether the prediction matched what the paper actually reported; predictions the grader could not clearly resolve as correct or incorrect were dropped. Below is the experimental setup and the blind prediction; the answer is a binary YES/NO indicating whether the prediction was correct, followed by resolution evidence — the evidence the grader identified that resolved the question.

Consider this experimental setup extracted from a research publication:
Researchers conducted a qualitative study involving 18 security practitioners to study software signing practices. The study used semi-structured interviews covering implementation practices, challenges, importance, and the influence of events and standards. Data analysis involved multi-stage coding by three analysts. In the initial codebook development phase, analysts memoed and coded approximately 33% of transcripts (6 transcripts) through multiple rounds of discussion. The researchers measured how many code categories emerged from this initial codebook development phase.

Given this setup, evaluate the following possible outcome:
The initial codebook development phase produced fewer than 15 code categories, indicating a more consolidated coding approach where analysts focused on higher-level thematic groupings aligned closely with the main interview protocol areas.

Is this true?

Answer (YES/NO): NO